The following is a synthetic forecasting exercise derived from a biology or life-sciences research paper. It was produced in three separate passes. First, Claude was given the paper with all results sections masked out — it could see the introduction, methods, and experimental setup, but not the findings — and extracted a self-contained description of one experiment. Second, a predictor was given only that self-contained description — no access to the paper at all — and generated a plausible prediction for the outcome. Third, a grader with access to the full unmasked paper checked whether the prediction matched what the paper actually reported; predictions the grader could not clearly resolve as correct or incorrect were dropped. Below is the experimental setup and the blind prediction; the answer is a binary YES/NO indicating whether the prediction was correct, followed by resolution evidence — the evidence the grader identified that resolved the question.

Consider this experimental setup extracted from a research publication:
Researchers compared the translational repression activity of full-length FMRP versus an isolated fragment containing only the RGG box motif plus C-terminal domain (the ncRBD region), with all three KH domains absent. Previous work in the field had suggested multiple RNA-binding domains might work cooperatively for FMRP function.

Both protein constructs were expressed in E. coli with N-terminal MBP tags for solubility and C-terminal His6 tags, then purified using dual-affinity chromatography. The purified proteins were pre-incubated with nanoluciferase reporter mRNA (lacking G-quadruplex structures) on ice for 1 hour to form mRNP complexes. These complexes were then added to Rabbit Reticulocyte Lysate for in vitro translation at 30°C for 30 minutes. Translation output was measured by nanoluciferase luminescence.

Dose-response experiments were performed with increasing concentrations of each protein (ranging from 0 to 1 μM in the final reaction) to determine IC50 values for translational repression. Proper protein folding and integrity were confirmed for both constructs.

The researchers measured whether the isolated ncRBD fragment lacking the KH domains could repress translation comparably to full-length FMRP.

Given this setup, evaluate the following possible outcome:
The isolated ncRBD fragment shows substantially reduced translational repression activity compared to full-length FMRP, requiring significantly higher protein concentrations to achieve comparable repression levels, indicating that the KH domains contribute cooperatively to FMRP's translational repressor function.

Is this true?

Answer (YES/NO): NO